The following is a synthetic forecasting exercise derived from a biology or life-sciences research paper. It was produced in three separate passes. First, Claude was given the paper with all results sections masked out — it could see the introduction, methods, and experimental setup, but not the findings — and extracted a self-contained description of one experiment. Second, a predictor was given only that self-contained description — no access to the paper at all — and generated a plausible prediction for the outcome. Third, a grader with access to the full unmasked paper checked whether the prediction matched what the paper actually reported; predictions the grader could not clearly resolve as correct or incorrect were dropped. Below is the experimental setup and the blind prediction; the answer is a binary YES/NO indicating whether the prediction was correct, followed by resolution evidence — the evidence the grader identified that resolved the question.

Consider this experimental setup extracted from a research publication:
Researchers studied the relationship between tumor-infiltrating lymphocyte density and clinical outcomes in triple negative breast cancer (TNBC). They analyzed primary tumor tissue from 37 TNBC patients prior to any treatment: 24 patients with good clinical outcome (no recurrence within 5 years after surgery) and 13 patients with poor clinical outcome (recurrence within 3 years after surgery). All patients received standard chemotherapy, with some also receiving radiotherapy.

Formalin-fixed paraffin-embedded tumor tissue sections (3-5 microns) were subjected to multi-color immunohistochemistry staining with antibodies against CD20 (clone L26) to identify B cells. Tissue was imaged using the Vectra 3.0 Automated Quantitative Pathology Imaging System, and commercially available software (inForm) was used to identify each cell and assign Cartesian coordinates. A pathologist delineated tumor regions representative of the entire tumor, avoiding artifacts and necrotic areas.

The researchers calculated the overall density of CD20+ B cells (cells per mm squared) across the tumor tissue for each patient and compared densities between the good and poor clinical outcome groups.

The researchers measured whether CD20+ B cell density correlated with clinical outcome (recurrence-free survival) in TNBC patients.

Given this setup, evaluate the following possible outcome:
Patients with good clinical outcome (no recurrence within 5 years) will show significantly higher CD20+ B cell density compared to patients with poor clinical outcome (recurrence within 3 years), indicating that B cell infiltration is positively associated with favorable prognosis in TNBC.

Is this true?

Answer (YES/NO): NO